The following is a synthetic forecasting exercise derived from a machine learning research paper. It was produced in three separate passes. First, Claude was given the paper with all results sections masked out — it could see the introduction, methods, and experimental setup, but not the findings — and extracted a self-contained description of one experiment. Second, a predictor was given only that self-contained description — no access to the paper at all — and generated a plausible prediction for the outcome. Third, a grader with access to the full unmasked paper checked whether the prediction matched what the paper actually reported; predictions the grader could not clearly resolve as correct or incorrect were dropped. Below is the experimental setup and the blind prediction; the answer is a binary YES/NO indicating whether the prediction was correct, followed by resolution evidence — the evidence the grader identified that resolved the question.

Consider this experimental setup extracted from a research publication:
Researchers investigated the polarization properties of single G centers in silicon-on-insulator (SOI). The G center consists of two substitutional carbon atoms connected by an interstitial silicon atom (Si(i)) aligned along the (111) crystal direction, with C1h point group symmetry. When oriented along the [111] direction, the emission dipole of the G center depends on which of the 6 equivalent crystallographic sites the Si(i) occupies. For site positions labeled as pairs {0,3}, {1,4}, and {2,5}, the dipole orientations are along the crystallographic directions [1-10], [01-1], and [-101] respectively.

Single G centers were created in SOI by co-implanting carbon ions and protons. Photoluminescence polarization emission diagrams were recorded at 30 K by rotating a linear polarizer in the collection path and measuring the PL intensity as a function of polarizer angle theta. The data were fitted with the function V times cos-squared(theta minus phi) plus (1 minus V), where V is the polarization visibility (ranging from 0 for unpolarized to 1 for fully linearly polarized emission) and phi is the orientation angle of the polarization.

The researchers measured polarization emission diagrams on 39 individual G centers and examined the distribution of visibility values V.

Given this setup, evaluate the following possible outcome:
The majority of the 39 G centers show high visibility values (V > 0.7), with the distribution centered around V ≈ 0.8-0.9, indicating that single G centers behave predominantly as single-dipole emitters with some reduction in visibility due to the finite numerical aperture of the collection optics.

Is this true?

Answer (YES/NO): NO